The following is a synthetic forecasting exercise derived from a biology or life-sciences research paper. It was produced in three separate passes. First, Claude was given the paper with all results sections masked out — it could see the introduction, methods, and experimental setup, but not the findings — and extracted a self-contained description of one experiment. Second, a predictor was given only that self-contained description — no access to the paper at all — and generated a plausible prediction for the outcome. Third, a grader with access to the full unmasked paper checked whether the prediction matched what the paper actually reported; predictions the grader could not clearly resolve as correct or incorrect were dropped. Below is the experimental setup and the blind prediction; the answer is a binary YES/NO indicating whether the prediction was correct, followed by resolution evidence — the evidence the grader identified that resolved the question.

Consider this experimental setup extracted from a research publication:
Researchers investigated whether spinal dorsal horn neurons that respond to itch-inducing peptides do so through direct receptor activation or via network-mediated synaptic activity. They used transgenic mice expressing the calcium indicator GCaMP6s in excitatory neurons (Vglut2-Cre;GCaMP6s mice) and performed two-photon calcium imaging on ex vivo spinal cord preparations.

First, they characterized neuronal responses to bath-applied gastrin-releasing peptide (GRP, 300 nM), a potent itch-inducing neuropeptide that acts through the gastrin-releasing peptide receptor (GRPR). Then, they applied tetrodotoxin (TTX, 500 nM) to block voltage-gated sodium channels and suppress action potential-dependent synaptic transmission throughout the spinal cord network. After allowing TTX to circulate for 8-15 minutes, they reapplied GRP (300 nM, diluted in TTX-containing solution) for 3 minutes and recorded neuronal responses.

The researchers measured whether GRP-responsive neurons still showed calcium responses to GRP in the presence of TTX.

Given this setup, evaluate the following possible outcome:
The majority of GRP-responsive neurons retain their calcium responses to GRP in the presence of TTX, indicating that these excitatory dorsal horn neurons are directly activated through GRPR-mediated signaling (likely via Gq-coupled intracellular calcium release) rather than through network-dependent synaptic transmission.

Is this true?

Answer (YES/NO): NO